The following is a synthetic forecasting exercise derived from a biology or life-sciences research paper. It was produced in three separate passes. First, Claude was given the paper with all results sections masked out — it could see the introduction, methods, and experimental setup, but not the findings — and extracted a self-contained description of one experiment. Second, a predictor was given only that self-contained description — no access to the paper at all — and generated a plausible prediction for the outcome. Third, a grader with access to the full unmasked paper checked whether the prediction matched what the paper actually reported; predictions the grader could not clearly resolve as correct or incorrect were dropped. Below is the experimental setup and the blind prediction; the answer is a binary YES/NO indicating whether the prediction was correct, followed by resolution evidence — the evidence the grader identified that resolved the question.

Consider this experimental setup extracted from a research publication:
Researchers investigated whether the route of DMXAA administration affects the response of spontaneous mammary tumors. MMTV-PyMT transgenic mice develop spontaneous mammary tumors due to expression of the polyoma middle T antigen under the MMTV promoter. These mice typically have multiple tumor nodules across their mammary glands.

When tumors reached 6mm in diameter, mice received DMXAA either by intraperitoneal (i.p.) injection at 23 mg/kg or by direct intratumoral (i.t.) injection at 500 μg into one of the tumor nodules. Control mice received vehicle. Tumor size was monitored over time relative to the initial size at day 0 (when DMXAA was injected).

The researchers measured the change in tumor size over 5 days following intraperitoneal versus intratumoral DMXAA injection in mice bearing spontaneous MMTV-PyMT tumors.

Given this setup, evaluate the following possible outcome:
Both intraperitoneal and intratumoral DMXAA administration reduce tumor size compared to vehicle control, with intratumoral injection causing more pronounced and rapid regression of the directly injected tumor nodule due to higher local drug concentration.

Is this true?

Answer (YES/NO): NO